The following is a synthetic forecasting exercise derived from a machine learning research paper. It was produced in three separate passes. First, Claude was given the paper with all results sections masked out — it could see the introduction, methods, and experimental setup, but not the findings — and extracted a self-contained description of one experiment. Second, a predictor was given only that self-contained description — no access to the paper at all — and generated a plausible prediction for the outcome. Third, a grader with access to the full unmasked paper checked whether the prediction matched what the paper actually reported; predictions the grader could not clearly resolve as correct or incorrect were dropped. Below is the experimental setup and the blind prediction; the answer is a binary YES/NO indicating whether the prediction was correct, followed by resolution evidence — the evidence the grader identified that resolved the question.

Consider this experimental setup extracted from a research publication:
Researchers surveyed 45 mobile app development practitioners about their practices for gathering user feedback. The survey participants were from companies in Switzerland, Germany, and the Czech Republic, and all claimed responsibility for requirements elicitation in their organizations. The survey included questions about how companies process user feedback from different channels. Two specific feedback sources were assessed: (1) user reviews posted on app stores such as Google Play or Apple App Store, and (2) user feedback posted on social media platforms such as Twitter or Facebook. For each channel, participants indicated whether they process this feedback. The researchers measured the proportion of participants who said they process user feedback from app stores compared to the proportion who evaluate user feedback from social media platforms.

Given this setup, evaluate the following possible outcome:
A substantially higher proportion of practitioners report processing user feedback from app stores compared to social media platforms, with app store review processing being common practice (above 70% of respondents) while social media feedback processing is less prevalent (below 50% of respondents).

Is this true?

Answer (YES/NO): NO